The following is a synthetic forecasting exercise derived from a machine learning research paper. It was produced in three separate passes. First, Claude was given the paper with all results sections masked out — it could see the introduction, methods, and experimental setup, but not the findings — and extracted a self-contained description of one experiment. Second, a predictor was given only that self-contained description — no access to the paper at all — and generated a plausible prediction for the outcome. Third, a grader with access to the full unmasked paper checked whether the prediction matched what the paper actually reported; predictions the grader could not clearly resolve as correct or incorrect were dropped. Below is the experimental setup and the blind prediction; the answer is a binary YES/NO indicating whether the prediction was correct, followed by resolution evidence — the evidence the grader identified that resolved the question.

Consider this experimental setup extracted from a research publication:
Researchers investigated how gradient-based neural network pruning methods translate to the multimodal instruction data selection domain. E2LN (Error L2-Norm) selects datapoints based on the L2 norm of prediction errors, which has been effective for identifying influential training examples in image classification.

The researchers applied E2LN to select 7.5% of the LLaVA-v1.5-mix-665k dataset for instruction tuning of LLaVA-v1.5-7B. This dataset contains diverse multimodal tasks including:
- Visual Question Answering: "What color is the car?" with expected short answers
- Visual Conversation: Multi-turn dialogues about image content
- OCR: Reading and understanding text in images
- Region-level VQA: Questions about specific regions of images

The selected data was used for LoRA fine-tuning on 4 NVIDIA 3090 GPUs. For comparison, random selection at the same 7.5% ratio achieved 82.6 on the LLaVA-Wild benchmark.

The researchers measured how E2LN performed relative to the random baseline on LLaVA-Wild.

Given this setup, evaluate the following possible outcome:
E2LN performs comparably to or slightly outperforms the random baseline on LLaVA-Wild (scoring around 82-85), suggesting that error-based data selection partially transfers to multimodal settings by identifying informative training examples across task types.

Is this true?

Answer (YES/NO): NO